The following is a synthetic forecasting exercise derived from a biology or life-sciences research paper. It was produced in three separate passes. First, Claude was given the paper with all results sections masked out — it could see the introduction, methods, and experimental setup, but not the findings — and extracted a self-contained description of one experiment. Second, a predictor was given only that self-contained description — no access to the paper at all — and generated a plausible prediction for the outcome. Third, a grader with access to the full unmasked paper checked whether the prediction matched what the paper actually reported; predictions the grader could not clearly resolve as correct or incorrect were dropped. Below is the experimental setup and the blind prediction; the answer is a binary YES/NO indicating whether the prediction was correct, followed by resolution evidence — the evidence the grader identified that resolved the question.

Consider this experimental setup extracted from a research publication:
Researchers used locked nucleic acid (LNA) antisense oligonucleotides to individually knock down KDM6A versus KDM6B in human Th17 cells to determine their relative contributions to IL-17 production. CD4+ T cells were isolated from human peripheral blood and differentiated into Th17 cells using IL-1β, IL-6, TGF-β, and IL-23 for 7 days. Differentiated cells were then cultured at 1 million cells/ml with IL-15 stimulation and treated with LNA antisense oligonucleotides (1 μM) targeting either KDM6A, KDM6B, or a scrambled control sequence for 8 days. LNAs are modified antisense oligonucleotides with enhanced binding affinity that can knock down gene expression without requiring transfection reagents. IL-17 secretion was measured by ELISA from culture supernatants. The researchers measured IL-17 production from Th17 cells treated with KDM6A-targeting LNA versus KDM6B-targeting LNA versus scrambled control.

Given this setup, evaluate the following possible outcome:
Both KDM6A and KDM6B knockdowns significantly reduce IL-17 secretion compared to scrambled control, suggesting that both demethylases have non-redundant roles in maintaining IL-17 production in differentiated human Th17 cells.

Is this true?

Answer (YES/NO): YES